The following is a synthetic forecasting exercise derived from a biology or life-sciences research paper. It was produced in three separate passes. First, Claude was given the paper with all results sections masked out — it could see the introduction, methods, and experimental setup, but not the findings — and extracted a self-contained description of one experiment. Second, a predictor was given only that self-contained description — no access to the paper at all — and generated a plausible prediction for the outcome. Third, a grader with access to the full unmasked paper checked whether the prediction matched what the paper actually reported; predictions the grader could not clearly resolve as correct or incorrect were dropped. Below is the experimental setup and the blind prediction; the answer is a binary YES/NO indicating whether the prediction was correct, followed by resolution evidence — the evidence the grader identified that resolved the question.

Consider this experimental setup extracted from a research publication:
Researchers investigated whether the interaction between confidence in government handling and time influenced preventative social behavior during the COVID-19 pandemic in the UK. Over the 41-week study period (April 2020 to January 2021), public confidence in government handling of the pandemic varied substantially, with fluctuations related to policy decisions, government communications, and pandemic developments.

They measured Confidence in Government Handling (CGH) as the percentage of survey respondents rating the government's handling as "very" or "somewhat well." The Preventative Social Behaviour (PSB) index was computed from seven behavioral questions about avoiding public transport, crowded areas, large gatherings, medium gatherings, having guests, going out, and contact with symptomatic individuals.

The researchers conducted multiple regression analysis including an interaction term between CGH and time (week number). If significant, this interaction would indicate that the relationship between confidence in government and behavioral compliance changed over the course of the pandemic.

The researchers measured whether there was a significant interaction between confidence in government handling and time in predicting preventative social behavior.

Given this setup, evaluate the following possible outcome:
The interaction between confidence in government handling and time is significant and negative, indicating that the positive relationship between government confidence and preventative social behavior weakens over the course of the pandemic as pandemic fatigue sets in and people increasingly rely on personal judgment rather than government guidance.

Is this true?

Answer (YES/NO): NO